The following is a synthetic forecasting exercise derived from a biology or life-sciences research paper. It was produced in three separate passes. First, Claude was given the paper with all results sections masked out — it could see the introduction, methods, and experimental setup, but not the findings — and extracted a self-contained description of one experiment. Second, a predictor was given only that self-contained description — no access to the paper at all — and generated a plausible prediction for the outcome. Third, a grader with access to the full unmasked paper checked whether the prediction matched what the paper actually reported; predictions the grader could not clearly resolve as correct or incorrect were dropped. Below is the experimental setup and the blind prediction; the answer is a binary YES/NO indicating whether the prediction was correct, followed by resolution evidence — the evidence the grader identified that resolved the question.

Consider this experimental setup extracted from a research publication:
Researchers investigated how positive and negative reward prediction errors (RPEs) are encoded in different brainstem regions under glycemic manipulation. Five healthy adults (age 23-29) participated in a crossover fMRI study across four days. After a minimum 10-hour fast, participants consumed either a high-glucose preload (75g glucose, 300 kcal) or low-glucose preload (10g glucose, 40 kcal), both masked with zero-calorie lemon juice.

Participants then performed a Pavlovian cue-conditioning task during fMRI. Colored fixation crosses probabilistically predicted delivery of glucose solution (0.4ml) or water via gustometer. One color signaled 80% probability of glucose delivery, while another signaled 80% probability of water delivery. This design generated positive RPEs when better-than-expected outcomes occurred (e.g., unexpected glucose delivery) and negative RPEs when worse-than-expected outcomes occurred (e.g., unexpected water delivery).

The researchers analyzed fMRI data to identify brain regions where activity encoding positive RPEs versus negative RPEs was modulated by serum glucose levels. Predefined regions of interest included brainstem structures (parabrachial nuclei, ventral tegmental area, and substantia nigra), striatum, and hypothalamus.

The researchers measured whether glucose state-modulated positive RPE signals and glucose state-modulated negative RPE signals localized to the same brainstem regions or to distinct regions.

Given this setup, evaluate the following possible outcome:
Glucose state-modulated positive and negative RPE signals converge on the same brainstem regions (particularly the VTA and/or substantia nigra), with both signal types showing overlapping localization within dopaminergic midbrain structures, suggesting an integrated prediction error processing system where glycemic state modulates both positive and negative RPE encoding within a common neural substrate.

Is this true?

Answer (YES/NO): NO